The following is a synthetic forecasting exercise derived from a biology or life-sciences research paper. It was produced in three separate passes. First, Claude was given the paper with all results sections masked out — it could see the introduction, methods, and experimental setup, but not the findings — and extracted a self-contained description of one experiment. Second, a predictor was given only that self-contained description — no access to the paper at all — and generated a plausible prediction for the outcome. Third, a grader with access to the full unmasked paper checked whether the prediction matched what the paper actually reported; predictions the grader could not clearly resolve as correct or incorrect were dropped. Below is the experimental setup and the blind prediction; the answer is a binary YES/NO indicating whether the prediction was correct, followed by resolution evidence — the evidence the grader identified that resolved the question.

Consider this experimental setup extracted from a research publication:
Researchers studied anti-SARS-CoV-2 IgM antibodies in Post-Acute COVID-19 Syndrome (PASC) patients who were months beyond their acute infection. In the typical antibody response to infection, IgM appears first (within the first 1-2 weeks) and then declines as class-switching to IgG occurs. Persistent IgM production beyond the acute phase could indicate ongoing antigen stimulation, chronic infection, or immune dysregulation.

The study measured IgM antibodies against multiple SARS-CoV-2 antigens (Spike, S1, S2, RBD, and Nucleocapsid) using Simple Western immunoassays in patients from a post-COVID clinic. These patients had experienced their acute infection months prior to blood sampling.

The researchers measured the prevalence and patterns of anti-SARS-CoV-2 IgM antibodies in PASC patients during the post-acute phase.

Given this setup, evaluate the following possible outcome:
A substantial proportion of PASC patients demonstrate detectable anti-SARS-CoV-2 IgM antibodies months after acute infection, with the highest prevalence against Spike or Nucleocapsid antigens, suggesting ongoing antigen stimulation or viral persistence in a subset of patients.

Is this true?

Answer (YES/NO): NO